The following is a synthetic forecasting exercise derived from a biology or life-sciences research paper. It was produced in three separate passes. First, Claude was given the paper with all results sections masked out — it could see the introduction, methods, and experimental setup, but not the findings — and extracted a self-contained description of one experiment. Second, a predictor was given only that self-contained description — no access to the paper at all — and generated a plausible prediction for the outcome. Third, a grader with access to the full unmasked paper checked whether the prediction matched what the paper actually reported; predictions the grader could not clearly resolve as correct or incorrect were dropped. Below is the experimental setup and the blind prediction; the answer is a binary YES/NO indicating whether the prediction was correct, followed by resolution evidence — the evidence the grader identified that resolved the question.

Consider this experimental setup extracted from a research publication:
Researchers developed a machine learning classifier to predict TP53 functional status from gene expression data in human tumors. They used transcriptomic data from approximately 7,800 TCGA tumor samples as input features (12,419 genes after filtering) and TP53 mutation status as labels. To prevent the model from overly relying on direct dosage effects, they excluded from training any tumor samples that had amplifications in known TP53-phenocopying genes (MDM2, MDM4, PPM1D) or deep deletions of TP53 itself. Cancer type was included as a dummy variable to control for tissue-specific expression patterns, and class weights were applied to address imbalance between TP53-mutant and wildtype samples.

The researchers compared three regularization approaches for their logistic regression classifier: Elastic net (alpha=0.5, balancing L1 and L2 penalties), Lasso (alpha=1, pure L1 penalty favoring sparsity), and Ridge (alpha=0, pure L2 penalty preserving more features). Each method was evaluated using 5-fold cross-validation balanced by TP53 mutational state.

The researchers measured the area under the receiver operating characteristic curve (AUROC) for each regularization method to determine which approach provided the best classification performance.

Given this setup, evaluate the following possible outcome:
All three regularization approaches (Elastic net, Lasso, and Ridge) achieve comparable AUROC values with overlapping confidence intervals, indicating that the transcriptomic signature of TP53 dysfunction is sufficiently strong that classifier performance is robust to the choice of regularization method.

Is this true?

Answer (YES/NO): YES